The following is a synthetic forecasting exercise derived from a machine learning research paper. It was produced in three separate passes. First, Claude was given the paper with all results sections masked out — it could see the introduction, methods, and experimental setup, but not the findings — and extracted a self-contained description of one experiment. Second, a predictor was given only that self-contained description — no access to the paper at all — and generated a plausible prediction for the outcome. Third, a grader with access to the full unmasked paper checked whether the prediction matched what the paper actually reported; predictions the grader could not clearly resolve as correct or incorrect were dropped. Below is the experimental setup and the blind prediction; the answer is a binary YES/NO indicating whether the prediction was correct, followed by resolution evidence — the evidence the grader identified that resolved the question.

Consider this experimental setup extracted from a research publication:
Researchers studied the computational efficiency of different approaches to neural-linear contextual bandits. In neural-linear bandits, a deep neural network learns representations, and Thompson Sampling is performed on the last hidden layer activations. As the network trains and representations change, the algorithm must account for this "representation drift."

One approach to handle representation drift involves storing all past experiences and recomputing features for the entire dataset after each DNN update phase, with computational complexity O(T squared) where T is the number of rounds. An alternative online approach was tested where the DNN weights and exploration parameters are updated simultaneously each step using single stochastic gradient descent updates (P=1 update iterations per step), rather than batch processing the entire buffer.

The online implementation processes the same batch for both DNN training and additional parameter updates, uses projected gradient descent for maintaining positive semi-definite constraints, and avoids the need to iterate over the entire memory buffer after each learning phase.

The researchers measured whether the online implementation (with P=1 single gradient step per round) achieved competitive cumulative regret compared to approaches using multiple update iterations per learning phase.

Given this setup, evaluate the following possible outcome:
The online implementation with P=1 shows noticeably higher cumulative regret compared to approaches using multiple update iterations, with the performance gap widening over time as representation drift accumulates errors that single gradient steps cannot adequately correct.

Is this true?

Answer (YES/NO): NO